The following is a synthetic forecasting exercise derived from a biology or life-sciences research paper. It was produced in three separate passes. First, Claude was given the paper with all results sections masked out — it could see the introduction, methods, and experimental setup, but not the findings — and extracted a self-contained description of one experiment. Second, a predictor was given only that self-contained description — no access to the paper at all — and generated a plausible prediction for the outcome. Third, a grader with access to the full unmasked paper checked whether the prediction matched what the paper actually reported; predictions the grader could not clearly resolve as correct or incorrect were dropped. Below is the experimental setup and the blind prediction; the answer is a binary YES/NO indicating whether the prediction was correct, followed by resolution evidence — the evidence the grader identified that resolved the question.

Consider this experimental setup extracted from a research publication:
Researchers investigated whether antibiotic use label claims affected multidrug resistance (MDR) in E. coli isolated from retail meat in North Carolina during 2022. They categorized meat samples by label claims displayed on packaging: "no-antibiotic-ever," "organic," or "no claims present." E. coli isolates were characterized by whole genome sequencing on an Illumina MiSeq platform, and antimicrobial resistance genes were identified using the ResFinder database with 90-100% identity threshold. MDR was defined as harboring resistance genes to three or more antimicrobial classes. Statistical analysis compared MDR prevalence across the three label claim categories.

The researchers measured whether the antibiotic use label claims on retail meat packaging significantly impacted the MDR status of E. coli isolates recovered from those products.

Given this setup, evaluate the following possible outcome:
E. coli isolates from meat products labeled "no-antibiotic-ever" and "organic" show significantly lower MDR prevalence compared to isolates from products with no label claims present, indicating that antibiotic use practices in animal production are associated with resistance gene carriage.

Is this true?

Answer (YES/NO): NO